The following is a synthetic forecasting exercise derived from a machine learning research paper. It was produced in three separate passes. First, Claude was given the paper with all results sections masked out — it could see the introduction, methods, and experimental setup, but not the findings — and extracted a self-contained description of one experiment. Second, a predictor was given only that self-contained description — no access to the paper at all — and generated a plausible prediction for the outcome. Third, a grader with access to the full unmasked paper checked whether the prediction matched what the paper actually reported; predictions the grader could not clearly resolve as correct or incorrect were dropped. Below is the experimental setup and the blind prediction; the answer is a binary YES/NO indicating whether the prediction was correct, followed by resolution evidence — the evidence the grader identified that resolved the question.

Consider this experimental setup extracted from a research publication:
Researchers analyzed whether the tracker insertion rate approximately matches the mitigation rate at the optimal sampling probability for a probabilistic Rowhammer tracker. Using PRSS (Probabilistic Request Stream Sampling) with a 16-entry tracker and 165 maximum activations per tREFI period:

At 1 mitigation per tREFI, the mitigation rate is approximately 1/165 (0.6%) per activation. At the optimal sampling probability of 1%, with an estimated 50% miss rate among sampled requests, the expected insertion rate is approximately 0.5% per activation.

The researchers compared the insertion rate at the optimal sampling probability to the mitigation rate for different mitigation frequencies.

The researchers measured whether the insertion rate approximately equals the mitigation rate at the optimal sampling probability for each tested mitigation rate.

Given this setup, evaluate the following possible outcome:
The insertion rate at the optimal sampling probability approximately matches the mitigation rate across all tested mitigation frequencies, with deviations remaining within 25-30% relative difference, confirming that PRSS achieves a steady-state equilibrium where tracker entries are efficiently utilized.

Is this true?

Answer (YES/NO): YES